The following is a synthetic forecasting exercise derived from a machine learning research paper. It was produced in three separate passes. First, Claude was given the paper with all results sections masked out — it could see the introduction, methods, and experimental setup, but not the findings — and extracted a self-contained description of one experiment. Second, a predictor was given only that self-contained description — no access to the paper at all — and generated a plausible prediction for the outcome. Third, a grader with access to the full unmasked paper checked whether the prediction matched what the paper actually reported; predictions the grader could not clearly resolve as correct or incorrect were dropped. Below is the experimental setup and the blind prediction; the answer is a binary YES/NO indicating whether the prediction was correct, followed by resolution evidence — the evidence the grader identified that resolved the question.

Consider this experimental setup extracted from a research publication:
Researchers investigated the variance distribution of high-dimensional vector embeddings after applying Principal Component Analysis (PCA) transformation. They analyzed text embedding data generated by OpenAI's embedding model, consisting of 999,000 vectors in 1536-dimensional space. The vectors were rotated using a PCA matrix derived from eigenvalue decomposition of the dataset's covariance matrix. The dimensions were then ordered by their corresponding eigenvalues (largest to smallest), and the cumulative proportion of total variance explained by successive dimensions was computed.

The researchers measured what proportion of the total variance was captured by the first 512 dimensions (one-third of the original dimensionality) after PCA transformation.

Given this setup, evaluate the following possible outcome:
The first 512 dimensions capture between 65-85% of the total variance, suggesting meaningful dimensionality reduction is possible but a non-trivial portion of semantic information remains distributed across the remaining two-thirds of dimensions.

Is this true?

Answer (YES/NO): NO